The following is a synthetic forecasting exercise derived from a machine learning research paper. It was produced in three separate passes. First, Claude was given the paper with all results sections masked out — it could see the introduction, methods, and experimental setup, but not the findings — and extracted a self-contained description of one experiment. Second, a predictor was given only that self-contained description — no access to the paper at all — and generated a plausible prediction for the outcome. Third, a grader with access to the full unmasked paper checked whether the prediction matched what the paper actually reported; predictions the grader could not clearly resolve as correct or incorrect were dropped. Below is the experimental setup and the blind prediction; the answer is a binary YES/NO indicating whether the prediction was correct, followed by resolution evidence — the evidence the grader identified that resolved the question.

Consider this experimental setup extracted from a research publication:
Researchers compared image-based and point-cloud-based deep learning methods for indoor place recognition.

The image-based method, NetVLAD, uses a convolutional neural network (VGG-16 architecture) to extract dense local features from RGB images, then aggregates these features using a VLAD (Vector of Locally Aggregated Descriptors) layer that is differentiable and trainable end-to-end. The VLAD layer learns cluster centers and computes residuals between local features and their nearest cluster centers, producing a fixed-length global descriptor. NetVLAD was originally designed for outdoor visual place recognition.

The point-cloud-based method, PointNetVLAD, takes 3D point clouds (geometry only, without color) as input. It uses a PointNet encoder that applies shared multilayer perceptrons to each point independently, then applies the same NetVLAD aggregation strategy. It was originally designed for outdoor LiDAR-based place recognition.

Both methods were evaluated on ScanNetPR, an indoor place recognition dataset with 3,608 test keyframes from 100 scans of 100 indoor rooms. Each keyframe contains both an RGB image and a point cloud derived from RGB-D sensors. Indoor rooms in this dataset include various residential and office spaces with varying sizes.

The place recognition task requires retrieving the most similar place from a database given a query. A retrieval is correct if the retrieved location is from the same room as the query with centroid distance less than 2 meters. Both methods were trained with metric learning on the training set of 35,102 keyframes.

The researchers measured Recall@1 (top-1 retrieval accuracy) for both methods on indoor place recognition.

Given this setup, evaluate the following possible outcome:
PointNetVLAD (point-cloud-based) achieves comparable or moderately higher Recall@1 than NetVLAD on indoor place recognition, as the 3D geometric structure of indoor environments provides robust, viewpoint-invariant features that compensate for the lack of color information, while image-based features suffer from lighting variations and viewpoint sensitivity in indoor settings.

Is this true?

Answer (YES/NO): NO